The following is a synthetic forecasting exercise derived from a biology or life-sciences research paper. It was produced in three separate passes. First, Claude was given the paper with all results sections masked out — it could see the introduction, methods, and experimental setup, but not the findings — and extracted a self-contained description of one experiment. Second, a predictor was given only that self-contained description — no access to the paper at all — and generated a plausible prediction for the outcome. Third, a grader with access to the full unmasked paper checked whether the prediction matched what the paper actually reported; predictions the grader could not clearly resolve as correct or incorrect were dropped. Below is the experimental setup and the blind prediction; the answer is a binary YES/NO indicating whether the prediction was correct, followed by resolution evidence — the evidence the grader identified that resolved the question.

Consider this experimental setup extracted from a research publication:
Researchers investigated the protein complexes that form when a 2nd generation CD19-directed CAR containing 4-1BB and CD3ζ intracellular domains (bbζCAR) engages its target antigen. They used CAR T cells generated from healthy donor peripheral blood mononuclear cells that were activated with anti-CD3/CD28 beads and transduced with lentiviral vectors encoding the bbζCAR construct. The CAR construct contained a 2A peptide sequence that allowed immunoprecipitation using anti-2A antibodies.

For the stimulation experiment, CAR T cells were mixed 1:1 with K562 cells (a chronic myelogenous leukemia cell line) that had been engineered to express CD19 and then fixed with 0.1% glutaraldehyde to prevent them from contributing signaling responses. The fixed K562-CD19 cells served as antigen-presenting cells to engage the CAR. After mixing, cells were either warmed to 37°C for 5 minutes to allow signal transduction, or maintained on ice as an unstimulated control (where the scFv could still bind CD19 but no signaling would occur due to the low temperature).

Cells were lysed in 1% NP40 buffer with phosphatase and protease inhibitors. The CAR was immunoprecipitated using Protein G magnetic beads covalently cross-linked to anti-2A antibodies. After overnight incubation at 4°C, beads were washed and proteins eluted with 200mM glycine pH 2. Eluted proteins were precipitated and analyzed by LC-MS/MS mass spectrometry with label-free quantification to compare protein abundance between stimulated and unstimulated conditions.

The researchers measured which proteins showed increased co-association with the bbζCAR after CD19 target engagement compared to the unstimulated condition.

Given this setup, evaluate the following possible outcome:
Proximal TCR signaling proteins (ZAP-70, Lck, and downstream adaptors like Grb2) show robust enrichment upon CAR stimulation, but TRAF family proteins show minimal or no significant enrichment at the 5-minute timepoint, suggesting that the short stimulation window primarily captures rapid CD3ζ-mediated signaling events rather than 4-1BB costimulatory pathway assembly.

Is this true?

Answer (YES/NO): NO